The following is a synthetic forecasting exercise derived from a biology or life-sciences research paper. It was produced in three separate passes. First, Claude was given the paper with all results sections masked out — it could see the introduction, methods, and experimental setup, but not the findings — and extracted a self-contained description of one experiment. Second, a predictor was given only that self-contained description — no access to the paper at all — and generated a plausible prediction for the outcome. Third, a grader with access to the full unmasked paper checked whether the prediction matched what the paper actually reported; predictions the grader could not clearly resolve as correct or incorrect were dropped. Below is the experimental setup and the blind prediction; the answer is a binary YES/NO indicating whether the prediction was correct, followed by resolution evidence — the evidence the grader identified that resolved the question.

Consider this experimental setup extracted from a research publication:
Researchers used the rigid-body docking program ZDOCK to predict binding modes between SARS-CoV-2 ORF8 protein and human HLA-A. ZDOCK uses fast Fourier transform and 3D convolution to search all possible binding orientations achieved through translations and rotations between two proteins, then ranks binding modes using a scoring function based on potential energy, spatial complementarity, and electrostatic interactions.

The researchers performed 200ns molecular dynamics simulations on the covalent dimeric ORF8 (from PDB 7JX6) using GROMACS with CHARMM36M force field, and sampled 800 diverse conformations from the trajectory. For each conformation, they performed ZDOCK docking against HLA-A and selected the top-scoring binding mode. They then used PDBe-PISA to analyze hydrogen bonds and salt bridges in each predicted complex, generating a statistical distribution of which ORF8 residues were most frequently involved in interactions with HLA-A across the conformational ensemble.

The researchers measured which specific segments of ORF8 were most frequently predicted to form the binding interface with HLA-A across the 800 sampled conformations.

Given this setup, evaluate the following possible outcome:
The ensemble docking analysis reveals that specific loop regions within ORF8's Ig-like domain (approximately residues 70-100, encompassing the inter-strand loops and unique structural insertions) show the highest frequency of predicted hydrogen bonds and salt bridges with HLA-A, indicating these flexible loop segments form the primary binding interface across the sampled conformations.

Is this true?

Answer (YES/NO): NO